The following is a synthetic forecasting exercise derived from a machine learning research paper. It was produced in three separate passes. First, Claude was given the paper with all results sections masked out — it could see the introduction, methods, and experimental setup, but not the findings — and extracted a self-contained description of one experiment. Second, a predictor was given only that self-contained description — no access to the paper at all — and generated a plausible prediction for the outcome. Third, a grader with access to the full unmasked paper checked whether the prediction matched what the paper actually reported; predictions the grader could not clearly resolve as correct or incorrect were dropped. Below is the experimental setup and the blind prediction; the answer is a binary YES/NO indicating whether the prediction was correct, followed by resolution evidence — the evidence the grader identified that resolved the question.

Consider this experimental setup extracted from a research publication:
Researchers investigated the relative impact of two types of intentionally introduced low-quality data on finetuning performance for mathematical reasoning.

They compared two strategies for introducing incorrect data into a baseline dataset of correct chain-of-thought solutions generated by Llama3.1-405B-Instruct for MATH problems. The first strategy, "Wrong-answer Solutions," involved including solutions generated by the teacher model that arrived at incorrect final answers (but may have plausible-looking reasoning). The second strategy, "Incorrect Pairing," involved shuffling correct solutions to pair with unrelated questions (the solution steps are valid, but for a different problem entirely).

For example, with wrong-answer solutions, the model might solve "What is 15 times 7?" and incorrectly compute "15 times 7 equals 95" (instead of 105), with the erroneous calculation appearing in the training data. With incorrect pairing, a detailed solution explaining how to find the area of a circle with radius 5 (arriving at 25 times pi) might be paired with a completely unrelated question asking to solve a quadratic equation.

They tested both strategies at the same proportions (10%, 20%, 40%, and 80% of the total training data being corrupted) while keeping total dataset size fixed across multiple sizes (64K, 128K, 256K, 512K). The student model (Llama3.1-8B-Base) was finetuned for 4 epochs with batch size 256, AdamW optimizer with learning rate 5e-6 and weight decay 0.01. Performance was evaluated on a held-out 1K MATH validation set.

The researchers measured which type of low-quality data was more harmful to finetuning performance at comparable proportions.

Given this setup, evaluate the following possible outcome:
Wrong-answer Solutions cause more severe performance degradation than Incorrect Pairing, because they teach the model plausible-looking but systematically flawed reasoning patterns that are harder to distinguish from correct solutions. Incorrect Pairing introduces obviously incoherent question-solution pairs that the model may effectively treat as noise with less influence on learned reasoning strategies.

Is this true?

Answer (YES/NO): YES